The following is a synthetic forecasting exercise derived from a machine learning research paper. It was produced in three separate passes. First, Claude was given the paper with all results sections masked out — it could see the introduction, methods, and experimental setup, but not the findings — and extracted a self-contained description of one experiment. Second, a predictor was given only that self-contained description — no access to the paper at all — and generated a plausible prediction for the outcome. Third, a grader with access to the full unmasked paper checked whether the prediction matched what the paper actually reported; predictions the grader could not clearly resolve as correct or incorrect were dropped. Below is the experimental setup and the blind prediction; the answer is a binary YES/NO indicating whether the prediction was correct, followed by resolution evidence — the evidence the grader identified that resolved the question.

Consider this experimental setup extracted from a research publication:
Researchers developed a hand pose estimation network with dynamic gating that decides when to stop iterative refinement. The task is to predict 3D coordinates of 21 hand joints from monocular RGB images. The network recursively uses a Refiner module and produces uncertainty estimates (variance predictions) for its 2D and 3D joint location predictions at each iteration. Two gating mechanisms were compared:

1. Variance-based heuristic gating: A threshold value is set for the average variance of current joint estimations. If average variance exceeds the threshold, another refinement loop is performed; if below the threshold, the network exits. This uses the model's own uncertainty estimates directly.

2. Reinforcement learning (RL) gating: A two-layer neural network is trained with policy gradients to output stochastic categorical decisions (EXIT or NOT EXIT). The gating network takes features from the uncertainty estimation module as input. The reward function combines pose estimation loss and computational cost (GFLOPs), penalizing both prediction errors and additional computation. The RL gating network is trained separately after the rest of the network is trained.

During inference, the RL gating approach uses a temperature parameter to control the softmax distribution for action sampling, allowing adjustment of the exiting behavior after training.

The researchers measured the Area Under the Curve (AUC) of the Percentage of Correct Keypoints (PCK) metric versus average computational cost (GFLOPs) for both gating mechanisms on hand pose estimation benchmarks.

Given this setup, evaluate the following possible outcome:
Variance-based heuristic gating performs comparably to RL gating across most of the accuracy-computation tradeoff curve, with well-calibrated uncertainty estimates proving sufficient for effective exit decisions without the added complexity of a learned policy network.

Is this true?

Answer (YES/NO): NO